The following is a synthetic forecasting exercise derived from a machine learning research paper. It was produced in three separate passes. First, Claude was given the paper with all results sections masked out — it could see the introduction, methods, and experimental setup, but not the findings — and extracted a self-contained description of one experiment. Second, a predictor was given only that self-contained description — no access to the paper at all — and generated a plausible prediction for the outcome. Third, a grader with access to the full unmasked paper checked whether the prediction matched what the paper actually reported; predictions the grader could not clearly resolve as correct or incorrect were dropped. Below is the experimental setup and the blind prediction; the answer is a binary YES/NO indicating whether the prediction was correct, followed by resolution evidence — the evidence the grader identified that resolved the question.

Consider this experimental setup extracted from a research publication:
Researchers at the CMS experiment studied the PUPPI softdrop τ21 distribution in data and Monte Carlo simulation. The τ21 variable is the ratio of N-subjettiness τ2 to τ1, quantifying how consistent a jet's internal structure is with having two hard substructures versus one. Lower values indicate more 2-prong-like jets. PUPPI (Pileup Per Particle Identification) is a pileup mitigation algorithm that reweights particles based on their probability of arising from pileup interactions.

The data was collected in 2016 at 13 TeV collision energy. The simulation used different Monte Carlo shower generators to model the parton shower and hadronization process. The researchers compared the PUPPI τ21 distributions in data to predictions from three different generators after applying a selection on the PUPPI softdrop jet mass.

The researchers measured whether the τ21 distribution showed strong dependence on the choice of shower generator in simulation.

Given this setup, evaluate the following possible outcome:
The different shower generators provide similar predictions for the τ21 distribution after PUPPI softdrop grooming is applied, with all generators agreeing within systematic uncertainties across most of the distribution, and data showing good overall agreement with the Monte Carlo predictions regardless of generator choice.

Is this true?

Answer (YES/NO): NO